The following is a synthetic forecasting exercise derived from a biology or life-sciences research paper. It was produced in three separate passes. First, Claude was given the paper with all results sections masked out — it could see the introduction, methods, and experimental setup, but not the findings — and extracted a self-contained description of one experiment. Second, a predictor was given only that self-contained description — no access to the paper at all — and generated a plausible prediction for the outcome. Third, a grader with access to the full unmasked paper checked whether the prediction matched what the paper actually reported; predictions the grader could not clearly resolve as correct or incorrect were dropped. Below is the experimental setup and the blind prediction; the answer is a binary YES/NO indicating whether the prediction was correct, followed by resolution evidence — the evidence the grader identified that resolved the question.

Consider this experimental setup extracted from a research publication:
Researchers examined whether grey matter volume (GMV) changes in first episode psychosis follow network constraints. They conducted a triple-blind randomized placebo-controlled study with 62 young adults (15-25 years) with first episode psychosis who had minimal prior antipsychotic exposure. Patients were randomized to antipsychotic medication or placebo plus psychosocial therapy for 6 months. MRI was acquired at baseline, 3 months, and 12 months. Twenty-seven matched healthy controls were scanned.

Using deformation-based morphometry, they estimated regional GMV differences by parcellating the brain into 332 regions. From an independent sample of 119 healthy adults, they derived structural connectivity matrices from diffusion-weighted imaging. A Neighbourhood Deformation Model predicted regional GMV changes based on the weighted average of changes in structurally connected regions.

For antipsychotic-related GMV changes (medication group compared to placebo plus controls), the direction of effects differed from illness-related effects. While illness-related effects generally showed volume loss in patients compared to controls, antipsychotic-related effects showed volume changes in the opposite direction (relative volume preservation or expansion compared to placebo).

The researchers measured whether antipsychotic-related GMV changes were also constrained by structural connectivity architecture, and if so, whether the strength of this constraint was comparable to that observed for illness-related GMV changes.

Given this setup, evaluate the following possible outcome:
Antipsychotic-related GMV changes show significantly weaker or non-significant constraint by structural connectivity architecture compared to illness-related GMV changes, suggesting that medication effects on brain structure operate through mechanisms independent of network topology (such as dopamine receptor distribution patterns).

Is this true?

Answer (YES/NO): NO